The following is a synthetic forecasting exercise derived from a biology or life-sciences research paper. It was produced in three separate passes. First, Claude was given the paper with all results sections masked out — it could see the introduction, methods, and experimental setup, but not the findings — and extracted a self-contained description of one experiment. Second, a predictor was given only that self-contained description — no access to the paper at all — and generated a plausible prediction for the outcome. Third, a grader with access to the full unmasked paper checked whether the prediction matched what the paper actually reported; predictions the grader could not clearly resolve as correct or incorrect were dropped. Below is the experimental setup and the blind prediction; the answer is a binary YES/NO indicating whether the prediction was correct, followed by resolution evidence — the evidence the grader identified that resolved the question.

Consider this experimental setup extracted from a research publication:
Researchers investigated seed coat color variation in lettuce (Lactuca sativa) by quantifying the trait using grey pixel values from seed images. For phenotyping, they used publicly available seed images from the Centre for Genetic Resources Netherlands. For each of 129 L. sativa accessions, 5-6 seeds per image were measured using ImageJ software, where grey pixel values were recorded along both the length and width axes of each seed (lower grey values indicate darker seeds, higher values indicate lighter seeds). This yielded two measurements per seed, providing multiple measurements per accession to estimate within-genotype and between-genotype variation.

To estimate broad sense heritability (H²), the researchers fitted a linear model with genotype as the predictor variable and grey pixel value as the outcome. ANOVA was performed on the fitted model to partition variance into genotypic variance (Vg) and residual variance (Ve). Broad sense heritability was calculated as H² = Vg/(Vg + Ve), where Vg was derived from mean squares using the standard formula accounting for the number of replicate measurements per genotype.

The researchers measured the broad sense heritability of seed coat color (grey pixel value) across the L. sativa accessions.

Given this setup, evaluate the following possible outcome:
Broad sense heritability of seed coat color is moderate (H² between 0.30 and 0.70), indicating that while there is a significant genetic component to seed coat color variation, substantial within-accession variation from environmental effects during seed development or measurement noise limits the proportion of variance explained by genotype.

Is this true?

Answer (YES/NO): NO